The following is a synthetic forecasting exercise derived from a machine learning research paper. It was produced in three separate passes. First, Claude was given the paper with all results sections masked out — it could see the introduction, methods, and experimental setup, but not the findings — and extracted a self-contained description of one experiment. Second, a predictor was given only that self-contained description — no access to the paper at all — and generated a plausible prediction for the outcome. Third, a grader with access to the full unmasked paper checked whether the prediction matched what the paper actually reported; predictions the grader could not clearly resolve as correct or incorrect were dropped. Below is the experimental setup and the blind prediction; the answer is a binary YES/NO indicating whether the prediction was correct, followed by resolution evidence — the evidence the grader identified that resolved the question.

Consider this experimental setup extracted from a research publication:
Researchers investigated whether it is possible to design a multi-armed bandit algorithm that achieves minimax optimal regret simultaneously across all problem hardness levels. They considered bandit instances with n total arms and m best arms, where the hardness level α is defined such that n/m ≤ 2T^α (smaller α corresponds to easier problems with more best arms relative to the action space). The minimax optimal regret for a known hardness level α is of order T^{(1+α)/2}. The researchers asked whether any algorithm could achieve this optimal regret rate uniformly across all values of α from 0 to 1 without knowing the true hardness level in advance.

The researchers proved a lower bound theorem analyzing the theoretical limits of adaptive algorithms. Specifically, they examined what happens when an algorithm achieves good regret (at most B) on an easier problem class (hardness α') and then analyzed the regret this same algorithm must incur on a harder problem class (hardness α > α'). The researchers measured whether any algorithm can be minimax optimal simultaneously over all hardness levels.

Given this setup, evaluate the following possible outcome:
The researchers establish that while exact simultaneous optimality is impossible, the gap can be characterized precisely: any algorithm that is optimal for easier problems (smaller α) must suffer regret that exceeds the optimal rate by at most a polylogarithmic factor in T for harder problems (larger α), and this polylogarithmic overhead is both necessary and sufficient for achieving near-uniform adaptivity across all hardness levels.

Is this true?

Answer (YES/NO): NO